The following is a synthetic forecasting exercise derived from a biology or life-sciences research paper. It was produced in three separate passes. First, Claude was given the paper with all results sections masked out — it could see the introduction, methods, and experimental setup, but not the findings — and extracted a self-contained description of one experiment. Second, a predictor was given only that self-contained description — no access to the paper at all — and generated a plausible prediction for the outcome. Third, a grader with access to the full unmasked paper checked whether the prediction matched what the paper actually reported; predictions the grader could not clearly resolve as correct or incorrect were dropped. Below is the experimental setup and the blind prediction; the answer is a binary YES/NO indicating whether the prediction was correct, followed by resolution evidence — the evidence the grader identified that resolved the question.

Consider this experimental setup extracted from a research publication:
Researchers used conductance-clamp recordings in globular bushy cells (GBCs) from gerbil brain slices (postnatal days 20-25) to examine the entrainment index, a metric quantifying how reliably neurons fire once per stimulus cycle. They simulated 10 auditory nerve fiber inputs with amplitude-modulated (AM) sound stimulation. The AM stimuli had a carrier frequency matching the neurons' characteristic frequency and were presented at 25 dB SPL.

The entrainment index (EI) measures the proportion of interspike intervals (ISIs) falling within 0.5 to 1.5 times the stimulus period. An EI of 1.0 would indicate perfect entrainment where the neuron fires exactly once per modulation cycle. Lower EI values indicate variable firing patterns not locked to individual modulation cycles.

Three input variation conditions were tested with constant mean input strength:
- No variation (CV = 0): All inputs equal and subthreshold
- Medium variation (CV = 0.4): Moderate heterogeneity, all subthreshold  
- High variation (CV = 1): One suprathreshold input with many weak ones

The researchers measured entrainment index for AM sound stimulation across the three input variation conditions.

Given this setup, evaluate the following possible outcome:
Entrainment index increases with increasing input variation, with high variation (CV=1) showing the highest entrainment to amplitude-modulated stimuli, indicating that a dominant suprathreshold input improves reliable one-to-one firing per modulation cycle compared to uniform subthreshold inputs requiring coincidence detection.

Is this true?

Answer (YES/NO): YES